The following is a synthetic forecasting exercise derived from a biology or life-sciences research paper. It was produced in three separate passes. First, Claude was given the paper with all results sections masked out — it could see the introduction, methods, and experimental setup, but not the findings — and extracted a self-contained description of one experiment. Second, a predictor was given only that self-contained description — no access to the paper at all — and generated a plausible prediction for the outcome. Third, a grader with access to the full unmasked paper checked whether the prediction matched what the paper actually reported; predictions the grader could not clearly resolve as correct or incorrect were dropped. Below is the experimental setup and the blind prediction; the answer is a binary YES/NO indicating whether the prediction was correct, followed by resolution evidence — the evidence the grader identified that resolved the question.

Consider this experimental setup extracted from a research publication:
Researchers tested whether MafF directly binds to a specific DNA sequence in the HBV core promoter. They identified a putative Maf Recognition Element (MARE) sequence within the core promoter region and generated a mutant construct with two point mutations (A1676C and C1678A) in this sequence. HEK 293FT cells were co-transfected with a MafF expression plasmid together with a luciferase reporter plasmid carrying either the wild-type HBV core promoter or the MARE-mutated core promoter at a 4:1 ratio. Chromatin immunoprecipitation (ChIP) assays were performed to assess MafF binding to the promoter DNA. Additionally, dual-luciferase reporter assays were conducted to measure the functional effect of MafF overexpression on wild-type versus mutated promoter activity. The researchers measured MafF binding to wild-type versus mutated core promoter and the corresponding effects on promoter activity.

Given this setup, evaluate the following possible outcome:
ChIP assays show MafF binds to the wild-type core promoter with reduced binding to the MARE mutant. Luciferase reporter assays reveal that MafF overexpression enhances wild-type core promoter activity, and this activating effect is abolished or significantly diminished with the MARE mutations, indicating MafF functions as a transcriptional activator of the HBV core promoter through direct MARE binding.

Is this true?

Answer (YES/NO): NO